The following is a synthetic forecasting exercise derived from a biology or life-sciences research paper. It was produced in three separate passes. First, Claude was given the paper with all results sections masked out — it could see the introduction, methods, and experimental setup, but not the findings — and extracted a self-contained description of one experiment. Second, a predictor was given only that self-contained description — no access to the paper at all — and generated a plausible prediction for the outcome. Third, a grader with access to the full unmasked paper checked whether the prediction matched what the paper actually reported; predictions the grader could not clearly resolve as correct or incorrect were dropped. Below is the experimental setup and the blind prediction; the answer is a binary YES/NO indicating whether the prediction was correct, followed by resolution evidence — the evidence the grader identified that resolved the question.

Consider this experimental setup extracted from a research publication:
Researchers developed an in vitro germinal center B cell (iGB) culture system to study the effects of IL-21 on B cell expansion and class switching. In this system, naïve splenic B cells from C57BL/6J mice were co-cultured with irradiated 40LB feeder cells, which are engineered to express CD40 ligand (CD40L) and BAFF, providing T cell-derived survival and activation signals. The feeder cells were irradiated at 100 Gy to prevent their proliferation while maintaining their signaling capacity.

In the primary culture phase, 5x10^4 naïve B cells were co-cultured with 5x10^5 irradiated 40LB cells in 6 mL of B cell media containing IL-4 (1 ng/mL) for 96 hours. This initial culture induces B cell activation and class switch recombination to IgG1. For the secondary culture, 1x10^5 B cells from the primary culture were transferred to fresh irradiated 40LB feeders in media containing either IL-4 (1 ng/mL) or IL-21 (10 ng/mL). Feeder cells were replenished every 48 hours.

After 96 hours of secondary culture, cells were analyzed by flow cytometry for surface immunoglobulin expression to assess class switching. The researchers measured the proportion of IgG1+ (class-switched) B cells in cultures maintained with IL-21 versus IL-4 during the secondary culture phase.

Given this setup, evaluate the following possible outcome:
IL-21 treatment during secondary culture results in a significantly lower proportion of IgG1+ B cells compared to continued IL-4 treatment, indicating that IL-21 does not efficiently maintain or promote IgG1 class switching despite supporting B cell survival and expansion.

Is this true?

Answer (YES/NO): NO